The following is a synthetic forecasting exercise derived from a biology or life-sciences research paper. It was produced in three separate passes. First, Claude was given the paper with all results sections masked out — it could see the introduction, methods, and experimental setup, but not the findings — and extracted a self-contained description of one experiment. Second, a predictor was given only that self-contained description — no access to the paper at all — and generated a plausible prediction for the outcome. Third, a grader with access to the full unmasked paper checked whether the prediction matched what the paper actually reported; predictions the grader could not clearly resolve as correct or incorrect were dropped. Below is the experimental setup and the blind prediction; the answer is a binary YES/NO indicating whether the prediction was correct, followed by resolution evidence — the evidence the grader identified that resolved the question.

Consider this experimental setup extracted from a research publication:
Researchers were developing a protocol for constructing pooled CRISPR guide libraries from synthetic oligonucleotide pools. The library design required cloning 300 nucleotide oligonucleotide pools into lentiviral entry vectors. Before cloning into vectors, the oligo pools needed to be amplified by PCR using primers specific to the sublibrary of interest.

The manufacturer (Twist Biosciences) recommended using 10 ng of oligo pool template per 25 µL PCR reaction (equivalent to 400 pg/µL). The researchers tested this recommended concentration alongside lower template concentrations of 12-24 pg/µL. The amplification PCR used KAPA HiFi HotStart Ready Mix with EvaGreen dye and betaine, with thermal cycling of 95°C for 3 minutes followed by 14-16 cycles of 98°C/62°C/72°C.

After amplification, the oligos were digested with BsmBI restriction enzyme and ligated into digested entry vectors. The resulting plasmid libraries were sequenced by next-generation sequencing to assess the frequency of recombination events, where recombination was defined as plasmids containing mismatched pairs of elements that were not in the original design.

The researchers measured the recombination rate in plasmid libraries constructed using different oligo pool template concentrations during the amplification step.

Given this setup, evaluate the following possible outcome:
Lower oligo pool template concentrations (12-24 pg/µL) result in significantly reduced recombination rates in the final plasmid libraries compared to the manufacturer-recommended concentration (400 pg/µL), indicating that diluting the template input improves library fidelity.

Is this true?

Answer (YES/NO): YES